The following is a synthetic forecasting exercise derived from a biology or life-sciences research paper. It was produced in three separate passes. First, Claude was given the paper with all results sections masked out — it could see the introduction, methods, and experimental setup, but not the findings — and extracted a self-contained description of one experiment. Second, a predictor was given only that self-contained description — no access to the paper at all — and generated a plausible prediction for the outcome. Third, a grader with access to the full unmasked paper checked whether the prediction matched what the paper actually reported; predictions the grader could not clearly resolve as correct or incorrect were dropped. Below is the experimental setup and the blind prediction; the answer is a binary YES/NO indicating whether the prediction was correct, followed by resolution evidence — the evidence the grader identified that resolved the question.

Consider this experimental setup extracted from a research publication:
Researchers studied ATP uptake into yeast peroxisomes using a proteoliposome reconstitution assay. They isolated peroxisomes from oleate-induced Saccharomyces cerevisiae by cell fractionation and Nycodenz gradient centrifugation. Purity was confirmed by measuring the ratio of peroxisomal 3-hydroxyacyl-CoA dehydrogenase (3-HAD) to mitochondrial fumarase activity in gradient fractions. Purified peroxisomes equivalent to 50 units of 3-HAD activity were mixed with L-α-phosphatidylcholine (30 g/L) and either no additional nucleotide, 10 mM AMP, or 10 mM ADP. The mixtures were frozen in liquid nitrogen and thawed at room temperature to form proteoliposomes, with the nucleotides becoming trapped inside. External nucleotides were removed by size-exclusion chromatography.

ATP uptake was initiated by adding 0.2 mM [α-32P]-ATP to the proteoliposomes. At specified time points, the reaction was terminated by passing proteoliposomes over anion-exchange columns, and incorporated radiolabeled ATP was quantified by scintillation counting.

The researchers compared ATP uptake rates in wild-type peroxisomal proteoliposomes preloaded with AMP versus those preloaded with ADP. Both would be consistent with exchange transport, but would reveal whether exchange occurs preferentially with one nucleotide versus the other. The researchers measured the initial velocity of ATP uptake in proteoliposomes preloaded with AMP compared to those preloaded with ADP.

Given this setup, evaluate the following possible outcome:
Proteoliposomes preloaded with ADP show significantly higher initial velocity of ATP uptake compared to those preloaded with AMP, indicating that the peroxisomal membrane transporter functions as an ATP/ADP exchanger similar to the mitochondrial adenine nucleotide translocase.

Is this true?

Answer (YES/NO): NO